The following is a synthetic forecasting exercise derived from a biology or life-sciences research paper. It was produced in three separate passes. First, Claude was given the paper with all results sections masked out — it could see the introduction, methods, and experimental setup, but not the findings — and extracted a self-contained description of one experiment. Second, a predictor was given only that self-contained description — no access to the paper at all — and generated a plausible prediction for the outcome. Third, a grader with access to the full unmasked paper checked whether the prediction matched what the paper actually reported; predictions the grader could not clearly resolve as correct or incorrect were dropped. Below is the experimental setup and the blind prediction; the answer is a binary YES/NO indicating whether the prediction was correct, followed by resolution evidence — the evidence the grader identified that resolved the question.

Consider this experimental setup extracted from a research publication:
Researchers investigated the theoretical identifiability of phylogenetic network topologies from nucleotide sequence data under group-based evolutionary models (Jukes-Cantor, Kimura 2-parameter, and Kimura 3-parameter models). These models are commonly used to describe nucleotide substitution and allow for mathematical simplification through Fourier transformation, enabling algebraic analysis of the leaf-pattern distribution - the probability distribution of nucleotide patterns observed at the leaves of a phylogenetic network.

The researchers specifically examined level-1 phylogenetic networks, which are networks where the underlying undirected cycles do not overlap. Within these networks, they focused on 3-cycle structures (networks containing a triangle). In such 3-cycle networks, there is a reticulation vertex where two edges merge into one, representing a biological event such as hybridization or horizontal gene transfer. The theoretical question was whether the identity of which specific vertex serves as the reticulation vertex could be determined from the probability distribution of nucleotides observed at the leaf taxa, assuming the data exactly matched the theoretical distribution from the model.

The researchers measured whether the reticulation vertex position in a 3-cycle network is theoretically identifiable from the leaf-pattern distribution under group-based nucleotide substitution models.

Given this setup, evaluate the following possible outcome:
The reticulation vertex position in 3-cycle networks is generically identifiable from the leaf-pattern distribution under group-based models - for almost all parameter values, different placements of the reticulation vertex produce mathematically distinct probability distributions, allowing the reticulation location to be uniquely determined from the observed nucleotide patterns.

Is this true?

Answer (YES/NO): NO